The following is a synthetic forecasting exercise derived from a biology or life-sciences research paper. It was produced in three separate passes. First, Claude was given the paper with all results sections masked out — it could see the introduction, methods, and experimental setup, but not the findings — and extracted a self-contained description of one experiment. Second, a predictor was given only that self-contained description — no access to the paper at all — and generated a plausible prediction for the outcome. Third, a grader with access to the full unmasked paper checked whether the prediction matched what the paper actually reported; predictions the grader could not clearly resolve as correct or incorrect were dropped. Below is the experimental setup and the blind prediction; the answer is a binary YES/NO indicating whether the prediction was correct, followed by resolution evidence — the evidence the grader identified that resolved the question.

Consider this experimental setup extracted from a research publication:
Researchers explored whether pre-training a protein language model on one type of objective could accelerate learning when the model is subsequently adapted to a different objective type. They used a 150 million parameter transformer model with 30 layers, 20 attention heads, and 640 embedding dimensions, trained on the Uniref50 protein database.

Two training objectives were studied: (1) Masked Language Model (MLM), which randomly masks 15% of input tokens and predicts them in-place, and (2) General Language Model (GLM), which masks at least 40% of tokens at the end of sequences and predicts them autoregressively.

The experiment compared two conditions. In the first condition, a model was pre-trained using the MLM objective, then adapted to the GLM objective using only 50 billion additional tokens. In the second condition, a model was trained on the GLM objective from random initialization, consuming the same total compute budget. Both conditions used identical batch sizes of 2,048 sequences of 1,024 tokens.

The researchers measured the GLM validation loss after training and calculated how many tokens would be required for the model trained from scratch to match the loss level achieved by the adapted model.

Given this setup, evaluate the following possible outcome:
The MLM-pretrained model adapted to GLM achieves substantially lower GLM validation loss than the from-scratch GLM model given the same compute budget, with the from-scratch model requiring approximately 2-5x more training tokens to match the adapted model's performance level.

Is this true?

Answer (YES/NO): YES